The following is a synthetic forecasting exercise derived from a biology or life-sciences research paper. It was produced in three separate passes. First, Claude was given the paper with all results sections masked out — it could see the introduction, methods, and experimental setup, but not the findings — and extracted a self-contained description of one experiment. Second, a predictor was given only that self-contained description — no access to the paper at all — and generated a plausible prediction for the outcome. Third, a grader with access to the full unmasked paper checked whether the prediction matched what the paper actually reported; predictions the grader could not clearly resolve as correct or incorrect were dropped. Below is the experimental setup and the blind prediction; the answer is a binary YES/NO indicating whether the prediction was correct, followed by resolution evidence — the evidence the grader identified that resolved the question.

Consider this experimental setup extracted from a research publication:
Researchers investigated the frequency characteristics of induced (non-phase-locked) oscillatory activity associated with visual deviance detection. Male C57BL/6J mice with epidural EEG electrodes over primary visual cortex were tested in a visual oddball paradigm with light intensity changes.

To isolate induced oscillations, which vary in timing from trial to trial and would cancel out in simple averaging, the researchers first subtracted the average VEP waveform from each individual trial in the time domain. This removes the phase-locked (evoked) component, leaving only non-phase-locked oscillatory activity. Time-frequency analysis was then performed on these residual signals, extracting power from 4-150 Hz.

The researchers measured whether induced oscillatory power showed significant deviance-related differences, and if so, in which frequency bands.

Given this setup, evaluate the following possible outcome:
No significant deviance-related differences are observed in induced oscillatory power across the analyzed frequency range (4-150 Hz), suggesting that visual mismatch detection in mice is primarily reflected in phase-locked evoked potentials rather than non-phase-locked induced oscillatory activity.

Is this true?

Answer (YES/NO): NO